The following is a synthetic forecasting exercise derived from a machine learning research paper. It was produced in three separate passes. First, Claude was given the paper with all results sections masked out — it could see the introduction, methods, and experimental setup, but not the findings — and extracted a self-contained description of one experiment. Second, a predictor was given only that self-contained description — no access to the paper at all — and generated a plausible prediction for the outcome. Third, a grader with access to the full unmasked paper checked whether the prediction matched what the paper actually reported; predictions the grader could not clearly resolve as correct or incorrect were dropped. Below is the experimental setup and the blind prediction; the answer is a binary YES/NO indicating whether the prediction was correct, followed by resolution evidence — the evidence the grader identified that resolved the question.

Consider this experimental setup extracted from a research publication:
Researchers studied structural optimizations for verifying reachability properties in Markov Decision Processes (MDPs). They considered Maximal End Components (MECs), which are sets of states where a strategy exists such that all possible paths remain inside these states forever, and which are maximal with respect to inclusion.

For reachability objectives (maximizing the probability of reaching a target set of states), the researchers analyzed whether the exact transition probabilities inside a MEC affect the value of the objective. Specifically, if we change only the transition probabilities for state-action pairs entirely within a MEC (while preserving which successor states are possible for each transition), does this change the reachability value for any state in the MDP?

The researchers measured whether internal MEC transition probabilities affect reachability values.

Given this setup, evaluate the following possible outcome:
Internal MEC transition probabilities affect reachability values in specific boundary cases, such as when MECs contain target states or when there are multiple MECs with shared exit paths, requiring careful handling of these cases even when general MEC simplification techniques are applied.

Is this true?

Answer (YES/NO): NO